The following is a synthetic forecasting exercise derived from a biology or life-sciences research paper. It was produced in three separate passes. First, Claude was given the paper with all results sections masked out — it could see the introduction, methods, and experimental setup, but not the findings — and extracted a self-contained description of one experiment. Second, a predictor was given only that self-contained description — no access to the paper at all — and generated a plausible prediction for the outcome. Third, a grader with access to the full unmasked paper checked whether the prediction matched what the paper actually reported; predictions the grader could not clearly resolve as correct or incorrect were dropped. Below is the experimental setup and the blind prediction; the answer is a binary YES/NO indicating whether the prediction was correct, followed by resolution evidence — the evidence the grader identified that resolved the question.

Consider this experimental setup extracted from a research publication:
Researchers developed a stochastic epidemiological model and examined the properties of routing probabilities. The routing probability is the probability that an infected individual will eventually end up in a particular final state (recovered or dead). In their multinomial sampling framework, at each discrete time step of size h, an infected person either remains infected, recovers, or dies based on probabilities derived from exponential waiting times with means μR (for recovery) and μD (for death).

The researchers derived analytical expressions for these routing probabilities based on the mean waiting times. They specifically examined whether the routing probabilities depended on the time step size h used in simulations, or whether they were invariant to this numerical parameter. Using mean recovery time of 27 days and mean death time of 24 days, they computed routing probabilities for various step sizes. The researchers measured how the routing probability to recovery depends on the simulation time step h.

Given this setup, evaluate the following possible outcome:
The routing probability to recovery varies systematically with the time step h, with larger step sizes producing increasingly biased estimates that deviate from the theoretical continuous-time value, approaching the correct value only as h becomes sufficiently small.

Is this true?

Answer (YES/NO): NO